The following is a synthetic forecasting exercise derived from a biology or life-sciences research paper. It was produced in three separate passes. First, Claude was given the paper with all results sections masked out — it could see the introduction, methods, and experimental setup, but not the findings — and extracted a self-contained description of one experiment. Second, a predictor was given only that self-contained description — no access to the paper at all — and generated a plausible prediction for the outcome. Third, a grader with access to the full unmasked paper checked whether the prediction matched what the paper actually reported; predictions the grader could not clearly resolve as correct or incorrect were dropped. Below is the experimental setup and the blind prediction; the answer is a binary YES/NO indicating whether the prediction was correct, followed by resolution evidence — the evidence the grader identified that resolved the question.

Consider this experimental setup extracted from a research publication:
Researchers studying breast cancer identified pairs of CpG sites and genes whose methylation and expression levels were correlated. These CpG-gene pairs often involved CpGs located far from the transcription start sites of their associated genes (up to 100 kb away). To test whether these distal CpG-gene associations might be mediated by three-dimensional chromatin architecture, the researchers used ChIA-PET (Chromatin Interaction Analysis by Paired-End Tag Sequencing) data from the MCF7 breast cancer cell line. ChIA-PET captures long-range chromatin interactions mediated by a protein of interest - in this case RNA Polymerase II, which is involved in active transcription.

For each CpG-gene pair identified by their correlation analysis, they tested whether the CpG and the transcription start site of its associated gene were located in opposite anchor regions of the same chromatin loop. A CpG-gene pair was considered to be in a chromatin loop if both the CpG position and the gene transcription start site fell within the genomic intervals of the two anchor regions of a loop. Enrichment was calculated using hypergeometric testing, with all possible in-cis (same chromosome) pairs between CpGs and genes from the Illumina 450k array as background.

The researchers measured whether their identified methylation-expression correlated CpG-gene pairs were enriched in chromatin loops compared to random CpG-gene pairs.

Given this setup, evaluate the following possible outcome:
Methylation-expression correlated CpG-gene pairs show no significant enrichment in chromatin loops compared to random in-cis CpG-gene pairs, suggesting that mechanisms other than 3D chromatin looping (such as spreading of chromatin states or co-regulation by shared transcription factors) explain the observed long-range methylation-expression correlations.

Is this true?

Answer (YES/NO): NO